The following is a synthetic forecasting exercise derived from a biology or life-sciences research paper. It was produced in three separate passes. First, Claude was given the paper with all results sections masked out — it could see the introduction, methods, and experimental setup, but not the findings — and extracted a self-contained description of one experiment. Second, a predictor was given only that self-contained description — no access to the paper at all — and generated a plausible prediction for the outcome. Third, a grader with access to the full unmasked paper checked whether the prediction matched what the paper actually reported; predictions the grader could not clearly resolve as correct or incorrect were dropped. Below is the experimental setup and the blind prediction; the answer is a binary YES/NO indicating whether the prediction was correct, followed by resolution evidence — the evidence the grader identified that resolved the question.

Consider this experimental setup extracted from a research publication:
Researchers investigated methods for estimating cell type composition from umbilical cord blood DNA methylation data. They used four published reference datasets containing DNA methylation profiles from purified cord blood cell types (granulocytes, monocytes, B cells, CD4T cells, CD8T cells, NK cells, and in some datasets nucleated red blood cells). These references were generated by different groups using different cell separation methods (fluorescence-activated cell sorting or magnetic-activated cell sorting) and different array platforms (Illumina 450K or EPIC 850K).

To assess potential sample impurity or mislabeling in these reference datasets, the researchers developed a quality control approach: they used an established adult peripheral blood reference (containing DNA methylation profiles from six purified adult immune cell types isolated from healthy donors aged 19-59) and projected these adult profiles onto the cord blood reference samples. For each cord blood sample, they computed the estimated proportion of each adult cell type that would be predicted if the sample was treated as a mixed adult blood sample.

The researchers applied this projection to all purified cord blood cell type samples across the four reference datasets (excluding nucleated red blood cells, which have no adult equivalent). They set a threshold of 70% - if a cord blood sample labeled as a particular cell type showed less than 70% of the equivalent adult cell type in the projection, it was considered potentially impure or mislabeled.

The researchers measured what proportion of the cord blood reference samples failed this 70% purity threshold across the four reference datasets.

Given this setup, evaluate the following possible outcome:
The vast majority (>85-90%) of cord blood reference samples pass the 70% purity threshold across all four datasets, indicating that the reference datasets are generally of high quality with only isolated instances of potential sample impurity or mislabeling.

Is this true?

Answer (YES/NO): NO